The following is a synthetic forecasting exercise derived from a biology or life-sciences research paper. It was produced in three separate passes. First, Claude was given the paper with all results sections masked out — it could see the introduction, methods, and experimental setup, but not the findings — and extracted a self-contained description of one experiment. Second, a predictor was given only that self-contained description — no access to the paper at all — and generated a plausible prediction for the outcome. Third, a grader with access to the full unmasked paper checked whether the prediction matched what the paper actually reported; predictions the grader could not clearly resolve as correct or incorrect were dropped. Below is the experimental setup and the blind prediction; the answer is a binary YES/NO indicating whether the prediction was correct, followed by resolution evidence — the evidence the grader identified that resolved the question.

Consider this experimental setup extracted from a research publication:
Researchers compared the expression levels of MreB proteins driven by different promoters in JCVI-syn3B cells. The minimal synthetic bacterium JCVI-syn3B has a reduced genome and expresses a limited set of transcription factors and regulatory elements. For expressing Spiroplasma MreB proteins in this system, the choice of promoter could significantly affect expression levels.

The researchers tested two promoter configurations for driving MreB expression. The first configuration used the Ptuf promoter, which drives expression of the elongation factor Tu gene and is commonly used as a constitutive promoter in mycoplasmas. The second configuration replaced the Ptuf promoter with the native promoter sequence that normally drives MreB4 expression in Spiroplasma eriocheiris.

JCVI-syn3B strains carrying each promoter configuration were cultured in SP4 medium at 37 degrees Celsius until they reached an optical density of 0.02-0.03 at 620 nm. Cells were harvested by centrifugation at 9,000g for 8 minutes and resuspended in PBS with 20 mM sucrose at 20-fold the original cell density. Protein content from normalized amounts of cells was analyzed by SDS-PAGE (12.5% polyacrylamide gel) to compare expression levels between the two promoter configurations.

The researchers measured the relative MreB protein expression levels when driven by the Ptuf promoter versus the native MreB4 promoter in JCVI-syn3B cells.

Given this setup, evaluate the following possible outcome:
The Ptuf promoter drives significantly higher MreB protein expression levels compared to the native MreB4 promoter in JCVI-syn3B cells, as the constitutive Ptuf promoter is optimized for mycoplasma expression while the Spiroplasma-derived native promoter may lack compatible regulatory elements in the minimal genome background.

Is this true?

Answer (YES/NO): NO